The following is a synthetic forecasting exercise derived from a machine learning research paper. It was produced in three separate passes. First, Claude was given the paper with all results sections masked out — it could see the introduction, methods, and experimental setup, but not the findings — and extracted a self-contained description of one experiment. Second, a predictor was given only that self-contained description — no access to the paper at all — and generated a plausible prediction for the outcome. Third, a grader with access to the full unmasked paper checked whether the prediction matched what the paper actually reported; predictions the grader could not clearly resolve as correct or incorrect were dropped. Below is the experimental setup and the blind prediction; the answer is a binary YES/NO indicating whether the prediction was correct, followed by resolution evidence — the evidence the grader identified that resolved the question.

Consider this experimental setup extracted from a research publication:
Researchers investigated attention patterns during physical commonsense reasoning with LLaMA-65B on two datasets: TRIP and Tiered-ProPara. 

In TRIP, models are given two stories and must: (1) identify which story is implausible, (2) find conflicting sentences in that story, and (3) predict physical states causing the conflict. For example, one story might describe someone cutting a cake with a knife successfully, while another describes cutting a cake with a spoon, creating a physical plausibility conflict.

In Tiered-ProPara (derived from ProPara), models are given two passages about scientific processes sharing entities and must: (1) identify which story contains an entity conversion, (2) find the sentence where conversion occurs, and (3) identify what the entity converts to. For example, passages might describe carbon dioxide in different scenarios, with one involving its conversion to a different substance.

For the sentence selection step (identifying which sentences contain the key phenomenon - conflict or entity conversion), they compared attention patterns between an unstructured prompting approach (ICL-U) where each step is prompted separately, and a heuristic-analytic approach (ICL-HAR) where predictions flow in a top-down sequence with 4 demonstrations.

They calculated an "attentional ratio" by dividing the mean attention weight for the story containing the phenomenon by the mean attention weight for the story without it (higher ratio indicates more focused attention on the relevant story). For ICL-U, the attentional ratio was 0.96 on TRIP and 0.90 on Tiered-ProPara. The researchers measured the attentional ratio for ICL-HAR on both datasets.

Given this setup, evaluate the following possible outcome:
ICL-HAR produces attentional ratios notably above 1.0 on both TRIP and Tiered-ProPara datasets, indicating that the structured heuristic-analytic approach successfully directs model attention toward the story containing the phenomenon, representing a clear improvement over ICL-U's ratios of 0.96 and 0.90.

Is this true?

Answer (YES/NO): NO